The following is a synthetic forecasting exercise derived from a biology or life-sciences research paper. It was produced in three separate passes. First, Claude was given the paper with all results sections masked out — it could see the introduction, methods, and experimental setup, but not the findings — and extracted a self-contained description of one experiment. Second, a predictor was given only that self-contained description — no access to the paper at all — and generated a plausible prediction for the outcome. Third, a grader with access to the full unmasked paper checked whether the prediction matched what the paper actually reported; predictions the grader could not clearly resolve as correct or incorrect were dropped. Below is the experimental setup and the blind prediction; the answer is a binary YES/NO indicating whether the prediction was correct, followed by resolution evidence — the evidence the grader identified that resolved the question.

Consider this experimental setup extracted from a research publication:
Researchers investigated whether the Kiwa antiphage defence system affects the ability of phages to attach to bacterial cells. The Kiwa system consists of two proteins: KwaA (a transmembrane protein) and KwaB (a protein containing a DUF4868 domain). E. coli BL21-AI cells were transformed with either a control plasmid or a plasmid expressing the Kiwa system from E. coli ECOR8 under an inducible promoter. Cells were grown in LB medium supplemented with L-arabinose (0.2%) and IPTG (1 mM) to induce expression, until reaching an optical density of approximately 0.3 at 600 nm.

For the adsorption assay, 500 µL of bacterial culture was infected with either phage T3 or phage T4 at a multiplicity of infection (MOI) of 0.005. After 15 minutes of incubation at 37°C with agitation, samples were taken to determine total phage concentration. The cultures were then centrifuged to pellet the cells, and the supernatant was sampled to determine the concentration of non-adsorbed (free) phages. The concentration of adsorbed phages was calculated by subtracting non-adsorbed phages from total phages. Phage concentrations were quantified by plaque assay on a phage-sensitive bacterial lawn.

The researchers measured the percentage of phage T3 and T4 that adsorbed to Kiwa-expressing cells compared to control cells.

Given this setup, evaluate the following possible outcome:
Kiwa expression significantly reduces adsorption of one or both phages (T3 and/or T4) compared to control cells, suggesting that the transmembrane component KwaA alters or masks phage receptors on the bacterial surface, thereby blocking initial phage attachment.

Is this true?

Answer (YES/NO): NO